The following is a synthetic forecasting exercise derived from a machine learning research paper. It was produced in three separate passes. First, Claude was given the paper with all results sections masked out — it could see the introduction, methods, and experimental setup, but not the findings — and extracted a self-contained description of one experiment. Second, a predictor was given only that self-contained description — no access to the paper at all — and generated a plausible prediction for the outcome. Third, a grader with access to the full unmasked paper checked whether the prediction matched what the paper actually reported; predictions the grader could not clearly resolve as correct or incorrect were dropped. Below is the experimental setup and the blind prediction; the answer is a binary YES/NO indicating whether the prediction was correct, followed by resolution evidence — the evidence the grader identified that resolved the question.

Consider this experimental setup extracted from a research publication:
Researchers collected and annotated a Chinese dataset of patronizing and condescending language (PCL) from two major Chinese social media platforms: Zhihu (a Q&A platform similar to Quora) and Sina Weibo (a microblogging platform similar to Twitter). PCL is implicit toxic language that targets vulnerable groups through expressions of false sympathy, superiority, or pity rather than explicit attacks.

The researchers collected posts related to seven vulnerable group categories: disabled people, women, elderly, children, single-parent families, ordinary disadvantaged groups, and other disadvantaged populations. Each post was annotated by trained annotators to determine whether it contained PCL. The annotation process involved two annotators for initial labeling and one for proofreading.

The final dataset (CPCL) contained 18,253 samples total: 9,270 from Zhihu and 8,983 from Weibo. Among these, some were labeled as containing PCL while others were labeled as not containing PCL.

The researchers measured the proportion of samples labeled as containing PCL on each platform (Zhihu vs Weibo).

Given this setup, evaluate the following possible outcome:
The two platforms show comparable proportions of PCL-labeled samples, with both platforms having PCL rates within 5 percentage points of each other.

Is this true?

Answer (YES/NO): YES